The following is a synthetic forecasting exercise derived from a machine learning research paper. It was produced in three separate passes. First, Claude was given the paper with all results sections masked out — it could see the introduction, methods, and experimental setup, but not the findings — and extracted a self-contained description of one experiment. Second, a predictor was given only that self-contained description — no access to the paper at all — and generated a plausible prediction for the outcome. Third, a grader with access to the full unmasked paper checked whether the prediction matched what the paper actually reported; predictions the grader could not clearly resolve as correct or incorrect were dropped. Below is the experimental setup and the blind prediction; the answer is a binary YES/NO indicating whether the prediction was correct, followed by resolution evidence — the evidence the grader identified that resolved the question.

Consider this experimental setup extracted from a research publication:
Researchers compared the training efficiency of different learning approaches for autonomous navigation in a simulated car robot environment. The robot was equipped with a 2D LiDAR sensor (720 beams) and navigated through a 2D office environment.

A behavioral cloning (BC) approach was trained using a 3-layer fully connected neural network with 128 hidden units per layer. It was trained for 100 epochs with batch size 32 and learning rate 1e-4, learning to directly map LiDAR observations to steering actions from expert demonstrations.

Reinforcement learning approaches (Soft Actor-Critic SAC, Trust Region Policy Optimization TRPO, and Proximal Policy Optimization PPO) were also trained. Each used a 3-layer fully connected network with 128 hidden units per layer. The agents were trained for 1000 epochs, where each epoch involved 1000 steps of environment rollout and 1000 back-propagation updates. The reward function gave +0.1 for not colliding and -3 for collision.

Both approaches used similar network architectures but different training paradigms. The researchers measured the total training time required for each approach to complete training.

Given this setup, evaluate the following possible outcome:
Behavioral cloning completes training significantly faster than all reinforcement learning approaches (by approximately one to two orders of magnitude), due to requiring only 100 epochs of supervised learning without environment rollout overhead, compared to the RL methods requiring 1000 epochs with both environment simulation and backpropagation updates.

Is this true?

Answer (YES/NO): NO